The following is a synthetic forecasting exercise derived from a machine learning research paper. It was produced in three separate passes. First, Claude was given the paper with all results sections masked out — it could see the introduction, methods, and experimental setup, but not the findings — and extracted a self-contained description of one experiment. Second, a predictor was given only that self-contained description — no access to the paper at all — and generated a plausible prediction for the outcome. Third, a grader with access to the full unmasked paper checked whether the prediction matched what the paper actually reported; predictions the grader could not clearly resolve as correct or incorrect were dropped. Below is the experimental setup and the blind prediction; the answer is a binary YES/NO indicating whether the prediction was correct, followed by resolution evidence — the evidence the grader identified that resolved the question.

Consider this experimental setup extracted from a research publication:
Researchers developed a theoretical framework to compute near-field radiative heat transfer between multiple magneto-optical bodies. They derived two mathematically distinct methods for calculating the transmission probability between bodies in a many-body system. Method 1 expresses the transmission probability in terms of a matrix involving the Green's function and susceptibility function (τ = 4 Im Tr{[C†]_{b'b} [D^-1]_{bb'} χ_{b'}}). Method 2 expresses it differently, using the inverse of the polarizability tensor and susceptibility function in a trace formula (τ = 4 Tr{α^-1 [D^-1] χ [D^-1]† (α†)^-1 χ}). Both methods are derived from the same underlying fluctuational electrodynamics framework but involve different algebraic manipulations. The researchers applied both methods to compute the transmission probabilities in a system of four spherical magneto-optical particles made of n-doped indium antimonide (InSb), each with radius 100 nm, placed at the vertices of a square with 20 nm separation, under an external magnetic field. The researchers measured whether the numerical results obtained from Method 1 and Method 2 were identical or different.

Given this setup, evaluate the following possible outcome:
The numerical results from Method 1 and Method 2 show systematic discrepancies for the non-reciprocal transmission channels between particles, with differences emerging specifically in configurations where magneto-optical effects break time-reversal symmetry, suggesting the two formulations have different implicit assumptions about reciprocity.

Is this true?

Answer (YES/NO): NO